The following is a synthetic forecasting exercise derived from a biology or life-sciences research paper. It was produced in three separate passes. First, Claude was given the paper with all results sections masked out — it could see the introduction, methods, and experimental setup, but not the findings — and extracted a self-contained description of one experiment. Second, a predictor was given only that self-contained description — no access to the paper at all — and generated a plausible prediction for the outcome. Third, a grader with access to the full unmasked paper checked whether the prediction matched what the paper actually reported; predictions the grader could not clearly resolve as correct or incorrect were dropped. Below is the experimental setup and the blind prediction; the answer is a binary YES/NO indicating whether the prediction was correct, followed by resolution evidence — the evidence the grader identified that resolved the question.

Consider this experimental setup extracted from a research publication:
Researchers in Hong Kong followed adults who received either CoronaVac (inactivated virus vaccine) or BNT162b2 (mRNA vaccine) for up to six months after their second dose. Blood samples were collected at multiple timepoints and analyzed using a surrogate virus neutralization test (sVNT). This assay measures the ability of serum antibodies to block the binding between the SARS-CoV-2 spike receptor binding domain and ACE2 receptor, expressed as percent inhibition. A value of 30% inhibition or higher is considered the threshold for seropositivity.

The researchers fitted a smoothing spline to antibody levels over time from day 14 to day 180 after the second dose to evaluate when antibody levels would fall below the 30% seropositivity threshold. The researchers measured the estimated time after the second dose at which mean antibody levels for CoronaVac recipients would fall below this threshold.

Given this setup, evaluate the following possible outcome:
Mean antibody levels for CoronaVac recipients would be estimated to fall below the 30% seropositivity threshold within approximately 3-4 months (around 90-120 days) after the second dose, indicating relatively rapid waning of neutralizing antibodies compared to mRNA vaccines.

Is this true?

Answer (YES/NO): YES